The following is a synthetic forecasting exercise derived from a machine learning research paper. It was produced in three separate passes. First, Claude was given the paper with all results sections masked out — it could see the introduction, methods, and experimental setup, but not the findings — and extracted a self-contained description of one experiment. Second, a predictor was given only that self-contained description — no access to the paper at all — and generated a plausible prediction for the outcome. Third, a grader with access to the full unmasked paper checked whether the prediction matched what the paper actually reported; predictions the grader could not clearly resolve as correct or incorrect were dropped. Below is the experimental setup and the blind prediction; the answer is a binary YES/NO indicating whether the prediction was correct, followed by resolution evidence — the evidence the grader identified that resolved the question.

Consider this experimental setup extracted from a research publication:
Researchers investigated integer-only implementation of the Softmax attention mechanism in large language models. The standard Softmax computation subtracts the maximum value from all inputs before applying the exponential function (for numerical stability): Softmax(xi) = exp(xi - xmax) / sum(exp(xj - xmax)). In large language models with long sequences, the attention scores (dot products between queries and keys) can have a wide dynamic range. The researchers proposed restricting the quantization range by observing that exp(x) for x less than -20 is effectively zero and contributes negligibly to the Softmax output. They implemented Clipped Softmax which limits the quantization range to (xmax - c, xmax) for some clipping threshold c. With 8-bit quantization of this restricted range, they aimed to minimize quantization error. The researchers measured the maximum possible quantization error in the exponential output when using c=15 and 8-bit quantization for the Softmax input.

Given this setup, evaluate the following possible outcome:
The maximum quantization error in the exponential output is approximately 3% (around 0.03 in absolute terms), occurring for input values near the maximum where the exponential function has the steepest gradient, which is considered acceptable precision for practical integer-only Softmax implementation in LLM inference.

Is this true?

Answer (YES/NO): NO